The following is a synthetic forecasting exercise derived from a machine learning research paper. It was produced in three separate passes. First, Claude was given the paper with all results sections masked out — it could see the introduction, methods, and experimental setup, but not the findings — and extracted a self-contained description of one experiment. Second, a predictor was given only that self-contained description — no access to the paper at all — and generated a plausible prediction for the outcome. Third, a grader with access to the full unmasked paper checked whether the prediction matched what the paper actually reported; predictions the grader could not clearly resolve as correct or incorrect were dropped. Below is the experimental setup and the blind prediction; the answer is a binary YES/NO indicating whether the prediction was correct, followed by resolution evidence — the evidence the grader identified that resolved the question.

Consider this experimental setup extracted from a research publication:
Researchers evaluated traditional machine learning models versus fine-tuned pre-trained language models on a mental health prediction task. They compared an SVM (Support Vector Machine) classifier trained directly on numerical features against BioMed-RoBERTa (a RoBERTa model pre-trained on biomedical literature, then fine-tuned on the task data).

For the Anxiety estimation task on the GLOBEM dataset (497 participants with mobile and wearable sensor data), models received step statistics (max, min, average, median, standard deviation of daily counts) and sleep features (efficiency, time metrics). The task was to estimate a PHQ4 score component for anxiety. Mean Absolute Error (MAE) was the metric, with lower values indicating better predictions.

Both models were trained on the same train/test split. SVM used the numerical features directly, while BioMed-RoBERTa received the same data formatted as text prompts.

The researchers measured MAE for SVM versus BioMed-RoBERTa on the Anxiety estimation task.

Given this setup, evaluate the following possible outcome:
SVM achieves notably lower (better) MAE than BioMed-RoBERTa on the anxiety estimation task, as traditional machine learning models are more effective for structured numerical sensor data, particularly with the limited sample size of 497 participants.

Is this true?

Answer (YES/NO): YES